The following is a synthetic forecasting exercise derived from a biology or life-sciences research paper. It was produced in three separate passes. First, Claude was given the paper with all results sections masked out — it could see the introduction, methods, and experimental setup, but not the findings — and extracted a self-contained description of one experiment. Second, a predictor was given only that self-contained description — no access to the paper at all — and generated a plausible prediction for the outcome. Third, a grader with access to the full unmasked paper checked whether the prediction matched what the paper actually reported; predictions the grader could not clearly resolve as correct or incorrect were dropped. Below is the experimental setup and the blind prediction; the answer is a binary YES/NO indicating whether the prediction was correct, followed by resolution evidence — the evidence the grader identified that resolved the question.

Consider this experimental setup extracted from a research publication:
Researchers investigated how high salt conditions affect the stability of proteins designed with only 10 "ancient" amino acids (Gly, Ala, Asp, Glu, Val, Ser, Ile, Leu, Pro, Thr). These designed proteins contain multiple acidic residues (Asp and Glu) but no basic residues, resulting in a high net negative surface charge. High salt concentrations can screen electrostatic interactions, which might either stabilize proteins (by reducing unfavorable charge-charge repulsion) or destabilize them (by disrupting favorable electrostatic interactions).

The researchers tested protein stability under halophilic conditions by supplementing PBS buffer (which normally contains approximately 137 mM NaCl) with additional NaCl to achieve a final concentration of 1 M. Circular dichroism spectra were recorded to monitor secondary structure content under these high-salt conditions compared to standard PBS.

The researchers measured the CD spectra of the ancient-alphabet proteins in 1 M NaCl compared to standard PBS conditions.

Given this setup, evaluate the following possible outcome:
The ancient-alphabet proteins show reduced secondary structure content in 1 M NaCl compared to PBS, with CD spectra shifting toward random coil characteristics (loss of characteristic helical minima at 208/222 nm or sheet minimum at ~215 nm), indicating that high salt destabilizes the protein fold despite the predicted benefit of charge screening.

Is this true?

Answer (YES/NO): NO